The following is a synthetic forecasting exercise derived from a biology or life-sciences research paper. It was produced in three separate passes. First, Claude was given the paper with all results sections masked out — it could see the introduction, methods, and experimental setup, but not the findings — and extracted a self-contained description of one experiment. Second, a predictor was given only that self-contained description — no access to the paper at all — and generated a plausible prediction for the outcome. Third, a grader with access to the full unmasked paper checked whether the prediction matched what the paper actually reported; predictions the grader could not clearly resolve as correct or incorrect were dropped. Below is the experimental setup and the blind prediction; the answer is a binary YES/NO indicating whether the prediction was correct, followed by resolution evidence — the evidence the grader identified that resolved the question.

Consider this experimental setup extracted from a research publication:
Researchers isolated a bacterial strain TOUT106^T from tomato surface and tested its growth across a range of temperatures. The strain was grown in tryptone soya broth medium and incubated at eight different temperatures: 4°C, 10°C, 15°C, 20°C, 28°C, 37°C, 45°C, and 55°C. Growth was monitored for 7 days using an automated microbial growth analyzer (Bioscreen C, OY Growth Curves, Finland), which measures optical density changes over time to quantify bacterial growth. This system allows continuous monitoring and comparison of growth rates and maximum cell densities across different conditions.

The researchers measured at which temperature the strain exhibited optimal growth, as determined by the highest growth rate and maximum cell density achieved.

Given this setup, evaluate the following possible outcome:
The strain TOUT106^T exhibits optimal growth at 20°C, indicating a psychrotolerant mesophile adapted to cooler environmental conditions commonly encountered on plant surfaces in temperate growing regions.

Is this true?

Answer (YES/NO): NO